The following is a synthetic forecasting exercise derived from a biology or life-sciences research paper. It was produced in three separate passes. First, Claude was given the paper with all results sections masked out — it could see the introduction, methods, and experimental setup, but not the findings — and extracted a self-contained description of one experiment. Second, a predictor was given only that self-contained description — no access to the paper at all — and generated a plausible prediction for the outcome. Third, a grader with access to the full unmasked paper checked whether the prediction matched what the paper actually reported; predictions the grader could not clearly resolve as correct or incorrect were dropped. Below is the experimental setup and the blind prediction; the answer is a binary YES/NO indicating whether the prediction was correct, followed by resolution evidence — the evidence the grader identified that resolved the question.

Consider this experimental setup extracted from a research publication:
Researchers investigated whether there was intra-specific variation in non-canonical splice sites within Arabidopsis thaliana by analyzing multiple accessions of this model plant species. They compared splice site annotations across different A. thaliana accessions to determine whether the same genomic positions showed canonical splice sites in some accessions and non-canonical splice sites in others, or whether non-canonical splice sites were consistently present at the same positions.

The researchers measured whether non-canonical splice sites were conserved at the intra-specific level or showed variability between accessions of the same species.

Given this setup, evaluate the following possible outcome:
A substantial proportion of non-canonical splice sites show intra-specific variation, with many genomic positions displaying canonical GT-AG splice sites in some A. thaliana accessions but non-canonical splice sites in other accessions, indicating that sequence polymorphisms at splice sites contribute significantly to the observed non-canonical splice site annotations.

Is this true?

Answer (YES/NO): NO